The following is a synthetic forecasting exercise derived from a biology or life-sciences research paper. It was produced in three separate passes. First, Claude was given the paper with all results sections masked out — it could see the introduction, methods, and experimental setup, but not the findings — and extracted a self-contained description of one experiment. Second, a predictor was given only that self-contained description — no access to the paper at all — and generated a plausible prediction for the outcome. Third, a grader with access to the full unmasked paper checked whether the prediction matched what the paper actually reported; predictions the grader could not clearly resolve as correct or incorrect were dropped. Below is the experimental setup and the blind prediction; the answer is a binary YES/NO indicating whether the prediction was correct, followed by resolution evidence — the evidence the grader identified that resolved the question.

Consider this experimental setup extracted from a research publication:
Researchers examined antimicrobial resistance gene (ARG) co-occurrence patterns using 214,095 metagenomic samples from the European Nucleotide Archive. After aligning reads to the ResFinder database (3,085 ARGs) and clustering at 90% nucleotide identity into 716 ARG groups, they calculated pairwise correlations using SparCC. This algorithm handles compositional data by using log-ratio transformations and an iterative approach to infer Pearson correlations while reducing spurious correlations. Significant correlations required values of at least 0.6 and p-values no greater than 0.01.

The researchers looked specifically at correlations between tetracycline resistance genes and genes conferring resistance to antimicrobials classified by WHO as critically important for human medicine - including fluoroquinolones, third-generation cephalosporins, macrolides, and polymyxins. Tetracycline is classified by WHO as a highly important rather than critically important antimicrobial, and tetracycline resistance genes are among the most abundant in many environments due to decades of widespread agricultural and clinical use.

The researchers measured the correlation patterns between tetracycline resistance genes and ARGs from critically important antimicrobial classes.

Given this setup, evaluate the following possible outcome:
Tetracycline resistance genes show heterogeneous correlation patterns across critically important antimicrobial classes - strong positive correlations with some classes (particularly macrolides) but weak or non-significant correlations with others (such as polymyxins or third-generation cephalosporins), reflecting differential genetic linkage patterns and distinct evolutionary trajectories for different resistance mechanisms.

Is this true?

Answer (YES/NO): NO